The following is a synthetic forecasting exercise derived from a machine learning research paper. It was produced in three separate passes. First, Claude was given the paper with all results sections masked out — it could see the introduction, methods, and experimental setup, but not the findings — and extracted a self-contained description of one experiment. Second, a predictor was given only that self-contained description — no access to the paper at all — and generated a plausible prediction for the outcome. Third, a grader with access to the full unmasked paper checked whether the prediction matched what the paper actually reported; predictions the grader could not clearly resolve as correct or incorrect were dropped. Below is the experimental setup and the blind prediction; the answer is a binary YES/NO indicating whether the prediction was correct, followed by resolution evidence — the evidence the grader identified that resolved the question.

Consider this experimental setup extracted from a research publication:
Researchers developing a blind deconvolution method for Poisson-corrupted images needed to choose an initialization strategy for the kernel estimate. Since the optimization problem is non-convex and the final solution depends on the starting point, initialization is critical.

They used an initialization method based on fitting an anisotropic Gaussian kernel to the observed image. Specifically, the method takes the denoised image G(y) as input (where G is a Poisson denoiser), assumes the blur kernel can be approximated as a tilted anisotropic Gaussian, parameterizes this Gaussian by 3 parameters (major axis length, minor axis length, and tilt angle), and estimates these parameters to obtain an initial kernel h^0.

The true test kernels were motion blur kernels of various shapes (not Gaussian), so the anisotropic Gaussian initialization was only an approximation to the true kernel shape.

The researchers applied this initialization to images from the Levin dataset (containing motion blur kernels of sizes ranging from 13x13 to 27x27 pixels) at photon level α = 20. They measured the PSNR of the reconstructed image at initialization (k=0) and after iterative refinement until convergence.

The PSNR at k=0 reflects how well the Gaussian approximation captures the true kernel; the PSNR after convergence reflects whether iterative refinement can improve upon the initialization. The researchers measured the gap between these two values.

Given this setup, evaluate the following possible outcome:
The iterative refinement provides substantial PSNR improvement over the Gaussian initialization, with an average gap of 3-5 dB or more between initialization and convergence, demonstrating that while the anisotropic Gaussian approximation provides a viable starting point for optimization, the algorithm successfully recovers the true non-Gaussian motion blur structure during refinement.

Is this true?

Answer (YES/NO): NO